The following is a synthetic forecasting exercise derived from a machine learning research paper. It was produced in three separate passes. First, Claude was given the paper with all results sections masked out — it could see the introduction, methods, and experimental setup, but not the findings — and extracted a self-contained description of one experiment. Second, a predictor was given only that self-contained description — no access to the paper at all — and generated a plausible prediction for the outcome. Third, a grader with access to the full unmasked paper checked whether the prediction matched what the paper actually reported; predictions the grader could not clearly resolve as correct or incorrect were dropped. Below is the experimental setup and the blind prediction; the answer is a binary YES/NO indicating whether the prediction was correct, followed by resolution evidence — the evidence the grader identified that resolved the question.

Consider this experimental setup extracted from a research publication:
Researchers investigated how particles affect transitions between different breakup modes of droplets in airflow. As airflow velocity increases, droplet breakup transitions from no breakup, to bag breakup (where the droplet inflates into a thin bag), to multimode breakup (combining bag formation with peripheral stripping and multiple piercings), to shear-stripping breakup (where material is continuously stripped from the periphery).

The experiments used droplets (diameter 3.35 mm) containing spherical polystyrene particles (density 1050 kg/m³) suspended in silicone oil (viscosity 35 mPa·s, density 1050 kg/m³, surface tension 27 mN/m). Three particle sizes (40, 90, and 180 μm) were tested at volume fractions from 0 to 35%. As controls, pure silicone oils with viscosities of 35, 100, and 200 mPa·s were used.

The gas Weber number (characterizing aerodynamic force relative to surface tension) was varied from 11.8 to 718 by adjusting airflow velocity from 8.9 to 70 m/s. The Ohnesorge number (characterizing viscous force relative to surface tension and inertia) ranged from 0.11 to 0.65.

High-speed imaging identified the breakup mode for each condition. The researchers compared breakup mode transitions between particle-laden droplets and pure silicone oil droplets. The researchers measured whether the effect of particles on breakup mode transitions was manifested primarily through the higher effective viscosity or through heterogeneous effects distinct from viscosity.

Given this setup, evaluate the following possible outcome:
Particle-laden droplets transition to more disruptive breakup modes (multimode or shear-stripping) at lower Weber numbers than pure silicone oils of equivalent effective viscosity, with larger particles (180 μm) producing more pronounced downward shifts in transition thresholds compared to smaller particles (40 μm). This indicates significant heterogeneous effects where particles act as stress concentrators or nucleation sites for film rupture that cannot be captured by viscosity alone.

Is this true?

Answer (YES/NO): NO